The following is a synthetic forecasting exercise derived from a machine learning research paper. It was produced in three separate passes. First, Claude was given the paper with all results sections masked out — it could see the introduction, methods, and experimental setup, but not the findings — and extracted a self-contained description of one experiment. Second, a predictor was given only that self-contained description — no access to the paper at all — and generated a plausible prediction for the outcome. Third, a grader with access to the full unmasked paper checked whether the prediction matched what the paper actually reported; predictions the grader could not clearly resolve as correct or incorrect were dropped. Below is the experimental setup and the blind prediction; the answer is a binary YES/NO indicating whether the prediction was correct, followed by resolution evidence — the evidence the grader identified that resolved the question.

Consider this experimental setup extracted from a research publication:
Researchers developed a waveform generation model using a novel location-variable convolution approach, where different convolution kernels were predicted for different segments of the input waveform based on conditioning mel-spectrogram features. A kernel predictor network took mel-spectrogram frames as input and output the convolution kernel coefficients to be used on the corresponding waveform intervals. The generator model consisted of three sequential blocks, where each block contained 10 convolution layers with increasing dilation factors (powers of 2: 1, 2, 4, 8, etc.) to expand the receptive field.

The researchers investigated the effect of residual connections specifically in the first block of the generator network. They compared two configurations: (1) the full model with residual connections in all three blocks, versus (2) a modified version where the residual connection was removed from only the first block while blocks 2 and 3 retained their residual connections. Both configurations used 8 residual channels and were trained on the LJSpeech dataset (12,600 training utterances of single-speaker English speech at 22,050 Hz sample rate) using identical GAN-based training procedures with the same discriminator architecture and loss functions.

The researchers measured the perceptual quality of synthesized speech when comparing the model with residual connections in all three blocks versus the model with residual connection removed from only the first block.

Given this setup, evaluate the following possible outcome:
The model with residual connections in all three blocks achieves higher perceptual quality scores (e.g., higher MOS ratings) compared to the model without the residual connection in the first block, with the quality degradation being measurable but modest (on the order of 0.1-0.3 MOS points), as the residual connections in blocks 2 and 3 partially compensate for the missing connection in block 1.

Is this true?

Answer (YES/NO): NO